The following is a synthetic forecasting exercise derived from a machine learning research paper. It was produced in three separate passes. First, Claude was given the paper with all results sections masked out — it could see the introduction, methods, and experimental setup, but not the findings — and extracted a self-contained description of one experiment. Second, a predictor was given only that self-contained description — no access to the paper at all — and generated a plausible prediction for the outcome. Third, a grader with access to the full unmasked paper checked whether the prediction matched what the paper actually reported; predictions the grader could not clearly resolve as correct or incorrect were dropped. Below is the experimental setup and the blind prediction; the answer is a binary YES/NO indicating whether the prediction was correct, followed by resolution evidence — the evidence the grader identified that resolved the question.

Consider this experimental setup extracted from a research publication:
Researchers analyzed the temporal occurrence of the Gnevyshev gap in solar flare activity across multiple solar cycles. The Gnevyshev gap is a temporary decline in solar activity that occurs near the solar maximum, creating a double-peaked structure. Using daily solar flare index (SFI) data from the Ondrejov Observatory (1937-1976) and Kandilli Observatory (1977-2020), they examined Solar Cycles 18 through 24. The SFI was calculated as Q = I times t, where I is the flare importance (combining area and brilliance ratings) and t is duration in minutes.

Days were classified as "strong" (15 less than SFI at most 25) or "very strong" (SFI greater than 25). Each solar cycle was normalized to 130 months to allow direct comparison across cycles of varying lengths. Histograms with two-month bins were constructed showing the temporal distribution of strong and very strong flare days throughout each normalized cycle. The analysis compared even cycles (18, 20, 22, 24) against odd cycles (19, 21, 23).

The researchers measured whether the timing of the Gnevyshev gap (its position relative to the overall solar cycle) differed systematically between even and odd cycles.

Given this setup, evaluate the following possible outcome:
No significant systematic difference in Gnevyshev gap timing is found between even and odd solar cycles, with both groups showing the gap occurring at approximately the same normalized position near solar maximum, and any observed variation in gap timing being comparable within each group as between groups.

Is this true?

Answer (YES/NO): NO